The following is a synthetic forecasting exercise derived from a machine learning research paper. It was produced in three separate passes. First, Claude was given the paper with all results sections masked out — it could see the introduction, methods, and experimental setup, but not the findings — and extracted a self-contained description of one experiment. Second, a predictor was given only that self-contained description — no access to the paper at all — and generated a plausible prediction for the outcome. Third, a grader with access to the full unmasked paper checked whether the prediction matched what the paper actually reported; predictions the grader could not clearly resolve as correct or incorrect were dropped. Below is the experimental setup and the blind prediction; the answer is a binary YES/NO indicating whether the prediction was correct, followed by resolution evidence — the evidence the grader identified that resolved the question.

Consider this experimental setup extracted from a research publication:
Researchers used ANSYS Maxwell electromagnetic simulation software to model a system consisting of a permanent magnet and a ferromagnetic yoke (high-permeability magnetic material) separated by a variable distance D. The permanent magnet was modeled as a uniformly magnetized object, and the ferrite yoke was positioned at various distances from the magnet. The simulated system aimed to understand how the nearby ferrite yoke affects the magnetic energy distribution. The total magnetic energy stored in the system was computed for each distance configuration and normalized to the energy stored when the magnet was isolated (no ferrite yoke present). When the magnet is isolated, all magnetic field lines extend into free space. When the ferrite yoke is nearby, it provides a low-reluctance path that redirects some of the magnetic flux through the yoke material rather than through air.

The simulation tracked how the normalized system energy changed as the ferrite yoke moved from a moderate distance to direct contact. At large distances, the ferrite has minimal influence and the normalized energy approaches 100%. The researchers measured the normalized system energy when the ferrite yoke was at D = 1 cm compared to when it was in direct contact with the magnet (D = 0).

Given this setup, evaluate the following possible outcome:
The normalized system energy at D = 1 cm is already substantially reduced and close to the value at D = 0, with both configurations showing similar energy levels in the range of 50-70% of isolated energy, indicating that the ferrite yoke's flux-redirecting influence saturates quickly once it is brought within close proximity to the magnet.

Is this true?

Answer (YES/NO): NO